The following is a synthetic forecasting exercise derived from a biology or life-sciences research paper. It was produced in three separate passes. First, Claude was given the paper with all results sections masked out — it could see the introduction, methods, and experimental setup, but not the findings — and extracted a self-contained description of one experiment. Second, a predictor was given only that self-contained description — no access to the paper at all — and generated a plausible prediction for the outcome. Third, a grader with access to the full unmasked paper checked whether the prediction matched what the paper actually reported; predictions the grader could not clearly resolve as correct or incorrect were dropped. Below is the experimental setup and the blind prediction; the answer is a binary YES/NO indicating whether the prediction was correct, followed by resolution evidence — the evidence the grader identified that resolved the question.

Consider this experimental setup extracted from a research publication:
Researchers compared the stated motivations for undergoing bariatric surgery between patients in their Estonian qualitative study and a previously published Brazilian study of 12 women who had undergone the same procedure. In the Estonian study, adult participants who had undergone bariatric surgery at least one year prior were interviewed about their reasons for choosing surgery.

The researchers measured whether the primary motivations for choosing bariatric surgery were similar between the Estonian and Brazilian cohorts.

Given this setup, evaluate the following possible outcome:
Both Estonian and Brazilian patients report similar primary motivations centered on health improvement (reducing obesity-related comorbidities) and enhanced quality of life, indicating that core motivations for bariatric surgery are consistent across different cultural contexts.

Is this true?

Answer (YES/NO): NO